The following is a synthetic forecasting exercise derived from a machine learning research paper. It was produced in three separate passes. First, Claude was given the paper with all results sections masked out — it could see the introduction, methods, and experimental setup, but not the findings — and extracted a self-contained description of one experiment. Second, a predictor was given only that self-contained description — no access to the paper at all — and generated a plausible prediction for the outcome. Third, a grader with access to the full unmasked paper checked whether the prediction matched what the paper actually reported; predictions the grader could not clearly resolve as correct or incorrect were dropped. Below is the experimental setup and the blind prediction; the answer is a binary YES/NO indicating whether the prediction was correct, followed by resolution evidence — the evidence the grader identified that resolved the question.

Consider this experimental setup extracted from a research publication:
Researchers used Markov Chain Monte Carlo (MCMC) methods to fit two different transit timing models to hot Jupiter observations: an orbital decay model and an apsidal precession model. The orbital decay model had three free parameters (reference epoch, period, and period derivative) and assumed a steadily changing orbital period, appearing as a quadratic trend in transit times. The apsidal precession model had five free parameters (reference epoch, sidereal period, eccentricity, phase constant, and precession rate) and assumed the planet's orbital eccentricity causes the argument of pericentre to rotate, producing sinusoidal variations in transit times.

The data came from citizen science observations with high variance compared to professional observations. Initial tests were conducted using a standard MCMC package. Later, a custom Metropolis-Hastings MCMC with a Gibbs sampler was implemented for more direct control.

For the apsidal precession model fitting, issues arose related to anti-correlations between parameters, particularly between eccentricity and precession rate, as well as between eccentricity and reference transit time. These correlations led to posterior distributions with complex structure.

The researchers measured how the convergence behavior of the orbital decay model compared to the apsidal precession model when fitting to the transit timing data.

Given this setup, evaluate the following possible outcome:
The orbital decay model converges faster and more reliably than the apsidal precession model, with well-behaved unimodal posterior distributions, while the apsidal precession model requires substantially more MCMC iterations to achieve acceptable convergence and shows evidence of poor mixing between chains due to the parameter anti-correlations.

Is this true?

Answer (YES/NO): NO